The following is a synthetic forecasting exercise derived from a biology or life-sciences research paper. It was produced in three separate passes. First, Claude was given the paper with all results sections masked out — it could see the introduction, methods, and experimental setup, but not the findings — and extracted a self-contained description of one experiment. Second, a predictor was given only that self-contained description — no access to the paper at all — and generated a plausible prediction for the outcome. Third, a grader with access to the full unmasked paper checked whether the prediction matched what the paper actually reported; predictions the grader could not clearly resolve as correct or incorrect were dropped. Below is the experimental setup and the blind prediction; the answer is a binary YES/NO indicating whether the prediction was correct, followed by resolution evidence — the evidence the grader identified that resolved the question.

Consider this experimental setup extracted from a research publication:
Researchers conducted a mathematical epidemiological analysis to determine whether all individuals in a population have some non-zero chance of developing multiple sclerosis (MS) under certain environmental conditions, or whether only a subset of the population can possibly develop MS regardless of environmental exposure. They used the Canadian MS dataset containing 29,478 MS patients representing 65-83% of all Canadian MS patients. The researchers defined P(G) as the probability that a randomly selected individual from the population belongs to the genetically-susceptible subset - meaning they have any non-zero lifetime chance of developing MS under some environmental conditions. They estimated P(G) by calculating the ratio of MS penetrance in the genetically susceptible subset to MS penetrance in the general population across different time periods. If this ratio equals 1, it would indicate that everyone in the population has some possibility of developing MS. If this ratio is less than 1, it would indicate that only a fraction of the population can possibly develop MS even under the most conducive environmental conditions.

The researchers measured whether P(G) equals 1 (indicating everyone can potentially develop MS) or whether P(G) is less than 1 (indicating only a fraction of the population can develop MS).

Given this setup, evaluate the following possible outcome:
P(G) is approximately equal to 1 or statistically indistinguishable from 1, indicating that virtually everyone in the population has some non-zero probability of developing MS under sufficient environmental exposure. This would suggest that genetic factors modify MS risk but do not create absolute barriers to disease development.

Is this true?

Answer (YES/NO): NO